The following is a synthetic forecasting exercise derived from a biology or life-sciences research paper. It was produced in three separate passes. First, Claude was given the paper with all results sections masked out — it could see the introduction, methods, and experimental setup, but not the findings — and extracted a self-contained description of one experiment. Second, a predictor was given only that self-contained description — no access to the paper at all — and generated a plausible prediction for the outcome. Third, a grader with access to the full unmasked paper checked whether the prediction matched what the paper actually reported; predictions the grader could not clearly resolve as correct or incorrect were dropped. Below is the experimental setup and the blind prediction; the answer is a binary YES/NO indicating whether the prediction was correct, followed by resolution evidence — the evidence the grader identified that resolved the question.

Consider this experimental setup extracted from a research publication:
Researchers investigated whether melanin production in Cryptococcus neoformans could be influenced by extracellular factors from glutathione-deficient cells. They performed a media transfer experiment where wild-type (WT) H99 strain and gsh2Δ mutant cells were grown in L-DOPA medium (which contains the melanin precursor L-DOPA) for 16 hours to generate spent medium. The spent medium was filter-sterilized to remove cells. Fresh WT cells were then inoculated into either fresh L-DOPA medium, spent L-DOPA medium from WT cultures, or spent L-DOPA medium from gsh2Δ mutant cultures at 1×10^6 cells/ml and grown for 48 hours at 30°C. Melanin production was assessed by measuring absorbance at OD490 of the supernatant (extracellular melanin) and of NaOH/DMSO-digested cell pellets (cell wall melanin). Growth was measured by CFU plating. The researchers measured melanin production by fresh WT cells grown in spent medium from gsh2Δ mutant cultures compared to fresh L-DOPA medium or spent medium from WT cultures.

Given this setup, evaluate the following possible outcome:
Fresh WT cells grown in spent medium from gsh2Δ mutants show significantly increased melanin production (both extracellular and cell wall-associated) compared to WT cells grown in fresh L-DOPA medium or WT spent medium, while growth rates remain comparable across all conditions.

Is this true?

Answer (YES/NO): NO